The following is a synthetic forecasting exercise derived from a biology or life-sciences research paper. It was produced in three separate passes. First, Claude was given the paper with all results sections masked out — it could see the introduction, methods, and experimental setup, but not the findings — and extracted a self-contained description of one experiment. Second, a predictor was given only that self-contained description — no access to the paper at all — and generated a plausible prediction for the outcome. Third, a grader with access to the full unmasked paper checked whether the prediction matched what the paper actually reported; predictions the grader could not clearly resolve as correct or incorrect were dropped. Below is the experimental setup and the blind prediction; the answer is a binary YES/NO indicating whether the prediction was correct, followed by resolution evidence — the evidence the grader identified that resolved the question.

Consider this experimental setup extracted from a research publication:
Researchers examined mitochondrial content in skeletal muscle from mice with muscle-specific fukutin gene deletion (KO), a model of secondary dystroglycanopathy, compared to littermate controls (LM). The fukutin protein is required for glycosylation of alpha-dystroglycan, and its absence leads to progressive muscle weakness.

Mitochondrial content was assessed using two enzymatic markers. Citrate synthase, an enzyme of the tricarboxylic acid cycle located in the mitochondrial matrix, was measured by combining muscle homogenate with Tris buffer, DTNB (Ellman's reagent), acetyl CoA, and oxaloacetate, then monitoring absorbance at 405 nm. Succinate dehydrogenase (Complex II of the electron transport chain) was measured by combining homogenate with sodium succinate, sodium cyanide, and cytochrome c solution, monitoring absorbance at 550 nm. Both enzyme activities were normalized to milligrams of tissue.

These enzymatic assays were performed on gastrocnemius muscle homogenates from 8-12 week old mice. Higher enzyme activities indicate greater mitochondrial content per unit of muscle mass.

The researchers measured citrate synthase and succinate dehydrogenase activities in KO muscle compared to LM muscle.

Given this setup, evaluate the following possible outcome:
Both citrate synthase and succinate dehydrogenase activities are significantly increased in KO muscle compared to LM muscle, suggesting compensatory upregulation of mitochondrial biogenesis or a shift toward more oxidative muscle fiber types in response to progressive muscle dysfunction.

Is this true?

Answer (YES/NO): NO